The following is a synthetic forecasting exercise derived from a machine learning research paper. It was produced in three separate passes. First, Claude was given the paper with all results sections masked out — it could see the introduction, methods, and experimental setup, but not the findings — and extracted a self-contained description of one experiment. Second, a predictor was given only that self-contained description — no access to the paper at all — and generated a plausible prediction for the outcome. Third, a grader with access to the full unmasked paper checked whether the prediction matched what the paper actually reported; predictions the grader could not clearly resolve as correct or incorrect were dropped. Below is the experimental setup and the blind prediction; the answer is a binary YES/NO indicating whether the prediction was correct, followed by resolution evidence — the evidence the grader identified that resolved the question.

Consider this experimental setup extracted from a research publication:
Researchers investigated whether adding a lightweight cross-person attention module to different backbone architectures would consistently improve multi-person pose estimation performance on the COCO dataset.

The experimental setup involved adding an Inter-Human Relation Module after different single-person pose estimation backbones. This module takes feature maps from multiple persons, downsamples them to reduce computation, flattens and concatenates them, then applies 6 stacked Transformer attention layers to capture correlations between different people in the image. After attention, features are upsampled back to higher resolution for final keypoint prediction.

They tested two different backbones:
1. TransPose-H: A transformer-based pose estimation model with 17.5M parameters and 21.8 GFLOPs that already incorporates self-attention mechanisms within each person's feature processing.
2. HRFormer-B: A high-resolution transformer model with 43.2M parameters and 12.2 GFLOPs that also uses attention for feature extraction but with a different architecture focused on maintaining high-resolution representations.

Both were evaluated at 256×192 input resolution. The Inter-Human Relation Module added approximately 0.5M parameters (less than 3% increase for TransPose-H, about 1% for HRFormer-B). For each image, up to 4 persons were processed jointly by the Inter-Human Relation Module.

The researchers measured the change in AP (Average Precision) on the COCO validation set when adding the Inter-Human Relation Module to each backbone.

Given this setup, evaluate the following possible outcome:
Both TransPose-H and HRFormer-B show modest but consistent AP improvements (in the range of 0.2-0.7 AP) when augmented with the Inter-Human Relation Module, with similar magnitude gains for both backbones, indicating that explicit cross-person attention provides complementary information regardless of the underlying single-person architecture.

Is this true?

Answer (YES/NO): NO